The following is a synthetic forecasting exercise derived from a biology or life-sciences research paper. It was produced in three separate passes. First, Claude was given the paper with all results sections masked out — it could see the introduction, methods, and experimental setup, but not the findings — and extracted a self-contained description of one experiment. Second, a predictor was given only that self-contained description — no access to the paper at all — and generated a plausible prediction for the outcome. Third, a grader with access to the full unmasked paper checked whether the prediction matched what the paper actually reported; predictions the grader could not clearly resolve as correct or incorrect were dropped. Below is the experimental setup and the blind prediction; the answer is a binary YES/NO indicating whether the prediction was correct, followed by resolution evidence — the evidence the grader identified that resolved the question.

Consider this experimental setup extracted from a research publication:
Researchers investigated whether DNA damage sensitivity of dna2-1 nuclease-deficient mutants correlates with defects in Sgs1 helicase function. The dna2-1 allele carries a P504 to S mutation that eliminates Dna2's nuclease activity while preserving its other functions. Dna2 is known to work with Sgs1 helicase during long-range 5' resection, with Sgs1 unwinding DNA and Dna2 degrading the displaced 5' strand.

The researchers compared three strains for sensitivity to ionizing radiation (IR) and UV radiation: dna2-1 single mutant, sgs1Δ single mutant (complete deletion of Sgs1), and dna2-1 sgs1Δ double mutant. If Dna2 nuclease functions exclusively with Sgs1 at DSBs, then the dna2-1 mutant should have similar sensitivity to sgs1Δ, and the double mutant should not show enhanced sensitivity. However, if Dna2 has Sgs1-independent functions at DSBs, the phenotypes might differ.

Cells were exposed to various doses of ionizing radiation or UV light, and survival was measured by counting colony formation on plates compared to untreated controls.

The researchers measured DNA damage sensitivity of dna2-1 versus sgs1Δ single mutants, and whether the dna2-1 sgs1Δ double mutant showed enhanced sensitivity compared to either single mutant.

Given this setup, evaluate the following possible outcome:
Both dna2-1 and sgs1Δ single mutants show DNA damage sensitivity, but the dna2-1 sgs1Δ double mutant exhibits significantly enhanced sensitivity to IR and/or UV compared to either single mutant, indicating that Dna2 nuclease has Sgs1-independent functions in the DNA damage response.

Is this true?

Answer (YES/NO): YES